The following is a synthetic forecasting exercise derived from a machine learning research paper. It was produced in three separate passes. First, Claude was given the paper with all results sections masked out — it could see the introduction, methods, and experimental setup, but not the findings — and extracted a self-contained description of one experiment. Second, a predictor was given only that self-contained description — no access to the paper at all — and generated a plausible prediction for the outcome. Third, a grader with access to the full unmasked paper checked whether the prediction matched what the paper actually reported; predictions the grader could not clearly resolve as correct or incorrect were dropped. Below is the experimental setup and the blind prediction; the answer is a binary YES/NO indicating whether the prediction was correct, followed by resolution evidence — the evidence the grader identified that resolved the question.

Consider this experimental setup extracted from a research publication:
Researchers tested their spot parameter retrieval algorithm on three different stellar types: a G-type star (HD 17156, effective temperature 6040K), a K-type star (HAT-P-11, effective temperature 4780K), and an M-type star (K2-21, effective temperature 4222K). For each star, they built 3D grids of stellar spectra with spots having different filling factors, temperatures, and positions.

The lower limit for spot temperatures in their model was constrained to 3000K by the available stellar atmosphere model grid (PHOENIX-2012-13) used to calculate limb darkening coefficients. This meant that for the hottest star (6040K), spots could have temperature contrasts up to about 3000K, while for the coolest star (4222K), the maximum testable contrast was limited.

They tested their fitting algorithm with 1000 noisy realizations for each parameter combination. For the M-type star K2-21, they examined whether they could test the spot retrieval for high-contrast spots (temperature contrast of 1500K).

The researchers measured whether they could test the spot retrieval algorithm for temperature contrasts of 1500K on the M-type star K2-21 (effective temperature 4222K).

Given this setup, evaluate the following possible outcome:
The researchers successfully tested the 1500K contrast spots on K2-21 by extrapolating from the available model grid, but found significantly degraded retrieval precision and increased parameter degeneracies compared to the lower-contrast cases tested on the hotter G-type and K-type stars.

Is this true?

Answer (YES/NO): NO